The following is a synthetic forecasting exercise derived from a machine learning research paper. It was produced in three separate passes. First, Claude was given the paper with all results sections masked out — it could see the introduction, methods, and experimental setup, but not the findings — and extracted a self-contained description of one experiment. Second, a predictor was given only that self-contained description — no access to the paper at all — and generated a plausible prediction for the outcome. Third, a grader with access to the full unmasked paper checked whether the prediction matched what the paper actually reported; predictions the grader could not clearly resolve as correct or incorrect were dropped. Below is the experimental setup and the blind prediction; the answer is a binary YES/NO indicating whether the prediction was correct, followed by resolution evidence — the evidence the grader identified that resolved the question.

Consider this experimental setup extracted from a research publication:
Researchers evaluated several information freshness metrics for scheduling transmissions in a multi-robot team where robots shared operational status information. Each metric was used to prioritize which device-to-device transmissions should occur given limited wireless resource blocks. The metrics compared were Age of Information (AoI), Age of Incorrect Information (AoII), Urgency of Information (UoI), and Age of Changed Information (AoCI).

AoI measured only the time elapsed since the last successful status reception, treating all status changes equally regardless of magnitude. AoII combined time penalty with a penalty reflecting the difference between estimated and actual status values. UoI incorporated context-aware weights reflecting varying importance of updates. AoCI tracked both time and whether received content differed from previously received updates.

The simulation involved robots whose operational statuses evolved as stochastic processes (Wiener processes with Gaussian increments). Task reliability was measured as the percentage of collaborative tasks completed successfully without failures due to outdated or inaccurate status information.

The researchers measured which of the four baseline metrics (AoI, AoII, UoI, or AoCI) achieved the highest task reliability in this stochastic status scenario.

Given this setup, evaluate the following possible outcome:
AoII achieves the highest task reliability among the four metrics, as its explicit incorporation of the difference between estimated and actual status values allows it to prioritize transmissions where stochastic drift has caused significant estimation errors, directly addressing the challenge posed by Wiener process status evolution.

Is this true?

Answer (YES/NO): NO